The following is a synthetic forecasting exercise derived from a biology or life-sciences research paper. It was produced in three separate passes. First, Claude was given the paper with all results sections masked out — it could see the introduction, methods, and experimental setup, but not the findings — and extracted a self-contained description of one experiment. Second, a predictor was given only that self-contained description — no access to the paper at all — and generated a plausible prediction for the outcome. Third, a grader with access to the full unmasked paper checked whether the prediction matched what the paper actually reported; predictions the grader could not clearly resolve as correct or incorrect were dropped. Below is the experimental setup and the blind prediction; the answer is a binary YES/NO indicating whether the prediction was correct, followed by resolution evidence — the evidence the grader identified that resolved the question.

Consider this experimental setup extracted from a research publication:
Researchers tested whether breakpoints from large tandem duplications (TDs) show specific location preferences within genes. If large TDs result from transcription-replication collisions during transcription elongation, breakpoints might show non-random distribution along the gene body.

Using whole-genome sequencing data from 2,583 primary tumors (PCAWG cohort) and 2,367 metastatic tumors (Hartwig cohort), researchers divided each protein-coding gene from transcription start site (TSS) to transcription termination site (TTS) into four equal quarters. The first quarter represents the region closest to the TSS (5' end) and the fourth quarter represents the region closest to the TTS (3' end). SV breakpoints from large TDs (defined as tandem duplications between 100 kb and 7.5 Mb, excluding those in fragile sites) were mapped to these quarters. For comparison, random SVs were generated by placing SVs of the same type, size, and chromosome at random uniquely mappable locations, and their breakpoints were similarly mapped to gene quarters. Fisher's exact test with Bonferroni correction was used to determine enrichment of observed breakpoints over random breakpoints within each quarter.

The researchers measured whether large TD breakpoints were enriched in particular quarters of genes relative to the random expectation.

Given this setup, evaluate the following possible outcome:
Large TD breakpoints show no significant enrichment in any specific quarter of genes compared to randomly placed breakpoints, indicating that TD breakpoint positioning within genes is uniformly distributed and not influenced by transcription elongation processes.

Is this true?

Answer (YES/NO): NO